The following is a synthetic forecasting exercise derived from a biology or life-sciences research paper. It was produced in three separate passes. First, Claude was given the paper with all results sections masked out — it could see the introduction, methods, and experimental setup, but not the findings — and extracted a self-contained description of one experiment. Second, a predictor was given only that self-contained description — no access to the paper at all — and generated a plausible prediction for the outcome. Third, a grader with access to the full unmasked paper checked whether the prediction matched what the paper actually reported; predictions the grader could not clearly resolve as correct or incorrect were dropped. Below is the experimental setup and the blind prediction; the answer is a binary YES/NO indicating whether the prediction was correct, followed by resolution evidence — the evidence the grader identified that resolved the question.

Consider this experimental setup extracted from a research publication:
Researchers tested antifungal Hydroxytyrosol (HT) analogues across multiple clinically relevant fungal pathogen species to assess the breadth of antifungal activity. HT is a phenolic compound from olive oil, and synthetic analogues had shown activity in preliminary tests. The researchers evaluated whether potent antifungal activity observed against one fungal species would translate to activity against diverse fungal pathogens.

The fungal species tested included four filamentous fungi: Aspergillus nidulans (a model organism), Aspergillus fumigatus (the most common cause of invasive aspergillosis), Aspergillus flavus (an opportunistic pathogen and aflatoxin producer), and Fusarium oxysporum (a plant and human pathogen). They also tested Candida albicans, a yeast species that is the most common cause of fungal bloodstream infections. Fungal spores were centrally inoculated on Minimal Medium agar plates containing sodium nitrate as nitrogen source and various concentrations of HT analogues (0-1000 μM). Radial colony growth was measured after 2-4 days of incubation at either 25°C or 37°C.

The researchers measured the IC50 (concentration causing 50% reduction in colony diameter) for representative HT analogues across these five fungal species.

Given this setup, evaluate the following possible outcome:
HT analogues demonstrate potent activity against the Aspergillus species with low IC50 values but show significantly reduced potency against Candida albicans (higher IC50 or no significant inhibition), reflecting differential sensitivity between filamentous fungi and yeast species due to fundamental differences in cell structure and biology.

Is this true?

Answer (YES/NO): NO